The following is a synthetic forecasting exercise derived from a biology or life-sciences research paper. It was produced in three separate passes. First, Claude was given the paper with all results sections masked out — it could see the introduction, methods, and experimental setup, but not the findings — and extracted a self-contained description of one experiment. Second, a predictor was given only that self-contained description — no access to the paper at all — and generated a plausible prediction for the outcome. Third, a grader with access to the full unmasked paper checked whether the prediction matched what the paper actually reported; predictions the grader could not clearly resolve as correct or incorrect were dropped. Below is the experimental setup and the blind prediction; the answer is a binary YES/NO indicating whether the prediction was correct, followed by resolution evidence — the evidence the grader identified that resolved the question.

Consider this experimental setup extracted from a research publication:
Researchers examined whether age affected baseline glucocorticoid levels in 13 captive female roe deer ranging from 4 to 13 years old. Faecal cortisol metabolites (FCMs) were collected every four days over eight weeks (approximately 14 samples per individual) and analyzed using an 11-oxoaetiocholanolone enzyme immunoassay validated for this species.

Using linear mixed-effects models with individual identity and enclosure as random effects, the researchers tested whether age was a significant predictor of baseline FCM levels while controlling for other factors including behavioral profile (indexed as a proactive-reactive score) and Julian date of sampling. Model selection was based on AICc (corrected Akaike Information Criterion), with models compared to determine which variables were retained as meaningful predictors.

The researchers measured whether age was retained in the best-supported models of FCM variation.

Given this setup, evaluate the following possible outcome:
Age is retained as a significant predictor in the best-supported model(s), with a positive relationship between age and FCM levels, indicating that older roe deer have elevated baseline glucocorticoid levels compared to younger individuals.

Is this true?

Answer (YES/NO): NO